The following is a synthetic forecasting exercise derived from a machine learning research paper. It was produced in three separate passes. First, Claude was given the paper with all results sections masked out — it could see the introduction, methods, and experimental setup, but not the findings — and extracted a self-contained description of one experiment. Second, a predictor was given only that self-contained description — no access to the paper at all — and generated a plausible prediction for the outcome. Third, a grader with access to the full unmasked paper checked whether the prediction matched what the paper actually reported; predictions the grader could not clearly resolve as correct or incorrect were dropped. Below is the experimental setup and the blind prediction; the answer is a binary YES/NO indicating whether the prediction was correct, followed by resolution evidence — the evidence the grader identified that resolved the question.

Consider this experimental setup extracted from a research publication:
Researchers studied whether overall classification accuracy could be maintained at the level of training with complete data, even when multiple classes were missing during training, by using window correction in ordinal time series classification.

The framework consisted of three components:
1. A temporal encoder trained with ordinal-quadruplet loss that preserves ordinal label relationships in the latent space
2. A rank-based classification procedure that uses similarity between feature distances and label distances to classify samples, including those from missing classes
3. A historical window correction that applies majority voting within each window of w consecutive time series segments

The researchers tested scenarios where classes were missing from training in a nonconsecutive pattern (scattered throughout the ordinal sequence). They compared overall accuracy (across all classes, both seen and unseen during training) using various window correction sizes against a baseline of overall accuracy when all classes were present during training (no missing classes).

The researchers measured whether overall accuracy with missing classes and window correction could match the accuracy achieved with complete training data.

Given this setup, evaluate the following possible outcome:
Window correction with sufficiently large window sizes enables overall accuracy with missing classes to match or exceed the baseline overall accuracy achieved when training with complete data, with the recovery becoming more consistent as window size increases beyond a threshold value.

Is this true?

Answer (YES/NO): YES